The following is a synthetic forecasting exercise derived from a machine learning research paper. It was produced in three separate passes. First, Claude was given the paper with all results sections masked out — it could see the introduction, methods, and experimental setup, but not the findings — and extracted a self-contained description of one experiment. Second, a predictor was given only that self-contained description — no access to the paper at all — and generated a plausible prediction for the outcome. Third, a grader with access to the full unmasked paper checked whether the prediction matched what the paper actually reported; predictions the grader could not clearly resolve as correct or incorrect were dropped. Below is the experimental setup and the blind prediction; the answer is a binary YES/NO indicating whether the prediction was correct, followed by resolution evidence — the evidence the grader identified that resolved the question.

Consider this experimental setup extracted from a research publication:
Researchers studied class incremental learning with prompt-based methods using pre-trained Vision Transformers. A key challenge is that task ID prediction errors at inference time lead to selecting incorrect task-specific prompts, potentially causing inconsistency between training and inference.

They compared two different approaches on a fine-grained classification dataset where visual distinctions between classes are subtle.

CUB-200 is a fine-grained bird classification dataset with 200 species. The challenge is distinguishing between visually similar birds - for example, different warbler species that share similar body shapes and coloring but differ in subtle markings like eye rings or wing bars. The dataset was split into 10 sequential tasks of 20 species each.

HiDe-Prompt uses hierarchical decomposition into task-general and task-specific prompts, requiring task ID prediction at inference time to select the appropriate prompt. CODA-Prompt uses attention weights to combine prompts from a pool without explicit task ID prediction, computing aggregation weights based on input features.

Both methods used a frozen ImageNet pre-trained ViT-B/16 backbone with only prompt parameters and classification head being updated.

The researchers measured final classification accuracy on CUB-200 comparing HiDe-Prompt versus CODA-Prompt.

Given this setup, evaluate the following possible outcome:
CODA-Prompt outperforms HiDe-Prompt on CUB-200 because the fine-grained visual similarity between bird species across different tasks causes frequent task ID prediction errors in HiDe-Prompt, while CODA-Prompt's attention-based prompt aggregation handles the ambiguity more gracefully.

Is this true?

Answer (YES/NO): NO